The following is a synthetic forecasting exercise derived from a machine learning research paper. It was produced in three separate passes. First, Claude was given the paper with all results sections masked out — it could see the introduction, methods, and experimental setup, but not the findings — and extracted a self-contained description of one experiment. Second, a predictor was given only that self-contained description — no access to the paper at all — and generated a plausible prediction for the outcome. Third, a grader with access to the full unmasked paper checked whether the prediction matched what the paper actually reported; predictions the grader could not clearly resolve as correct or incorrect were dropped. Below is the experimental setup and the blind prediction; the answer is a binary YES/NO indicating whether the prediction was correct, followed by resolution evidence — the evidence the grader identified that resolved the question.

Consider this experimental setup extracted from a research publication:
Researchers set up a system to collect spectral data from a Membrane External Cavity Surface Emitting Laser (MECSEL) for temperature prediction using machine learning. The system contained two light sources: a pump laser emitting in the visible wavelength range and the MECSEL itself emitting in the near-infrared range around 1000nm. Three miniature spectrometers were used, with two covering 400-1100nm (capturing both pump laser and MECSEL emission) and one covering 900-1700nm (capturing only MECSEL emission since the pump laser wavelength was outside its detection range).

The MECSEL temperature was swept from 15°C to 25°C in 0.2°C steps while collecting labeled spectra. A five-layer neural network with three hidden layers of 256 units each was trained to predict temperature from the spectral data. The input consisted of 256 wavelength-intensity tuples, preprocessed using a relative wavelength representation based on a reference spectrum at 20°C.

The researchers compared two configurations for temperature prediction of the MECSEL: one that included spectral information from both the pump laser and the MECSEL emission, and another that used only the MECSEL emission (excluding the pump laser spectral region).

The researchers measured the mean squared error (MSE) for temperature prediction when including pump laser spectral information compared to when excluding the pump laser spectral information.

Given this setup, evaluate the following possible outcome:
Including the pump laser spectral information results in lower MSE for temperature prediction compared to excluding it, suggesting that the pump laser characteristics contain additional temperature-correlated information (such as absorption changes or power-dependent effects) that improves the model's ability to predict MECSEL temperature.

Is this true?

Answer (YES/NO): YES